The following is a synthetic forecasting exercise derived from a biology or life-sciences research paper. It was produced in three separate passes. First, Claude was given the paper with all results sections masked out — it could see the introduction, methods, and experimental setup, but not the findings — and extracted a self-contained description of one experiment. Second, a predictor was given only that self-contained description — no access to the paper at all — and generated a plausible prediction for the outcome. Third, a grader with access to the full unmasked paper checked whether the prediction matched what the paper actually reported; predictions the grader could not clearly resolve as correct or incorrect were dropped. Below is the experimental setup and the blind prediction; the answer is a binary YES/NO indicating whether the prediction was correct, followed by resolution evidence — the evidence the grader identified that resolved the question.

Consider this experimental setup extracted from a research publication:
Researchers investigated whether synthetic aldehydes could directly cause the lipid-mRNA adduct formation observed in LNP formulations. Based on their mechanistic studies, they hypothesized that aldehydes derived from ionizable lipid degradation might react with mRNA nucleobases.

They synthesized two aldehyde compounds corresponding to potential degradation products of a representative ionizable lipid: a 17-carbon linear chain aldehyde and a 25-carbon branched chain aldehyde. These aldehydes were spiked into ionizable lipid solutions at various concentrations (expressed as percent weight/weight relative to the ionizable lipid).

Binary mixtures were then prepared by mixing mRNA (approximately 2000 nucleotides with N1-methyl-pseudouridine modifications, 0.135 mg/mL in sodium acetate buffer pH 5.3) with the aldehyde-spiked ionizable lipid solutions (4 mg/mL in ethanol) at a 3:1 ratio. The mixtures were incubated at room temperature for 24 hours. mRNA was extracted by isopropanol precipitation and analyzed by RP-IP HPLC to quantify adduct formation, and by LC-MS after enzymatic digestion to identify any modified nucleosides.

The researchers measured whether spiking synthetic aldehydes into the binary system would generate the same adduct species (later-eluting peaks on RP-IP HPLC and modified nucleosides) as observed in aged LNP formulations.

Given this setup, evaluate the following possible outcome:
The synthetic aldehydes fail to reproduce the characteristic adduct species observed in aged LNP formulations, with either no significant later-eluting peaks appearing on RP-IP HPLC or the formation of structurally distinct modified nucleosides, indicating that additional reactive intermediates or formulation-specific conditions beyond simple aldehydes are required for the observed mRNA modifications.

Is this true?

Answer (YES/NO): NO